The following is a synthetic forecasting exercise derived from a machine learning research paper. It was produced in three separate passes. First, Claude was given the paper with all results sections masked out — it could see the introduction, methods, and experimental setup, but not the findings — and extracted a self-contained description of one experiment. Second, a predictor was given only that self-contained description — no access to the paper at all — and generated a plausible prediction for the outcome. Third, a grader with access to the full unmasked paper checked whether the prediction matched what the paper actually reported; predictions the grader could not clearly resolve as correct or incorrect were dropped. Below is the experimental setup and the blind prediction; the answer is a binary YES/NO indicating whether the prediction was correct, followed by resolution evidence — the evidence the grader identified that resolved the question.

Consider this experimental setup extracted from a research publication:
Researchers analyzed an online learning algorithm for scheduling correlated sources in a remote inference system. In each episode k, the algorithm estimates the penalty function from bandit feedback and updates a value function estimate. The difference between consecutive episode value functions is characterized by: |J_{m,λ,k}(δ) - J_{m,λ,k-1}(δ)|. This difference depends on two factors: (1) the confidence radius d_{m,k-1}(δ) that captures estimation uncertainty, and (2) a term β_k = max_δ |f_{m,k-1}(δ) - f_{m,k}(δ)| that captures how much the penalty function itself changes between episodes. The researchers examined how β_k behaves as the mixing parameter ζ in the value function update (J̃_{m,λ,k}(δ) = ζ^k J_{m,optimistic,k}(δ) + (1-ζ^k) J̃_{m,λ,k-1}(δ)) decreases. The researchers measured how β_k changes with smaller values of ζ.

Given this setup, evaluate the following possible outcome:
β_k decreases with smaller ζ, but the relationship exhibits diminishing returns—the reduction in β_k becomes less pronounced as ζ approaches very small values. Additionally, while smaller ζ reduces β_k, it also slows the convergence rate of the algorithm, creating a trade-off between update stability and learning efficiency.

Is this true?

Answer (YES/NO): NO